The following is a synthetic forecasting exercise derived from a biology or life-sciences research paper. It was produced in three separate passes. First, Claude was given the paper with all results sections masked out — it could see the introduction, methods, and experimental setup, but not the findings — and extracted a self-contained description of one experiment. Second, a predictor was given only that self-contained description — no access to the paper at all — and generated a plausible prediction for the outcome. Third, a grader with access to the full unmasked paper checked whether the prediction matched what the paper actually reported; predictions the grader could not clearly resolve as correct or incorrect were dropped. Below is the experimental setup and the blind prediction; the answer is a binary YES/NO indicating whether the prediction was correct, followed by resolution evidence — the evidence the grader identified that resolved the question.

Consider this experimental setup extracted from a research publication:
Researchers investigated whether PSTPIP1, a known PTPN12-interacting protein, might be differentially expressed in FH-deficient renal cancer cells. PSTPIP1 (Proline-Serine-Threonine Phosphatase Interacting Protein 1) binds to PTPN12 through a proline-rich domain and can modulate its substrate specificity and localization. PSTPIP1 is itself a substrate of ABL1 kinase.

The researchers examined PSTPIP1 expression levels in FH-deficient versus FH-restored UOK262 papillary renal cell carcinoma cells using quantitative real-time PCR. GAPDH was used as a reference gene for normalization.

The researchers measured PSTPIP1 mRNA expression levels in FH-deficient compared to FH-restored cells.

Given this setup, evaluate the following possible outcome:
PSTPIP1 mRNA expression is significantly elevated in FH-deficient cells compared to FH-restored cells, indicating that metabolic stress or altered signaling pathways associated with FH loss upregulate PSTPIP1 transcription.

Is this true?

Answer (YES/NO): NO